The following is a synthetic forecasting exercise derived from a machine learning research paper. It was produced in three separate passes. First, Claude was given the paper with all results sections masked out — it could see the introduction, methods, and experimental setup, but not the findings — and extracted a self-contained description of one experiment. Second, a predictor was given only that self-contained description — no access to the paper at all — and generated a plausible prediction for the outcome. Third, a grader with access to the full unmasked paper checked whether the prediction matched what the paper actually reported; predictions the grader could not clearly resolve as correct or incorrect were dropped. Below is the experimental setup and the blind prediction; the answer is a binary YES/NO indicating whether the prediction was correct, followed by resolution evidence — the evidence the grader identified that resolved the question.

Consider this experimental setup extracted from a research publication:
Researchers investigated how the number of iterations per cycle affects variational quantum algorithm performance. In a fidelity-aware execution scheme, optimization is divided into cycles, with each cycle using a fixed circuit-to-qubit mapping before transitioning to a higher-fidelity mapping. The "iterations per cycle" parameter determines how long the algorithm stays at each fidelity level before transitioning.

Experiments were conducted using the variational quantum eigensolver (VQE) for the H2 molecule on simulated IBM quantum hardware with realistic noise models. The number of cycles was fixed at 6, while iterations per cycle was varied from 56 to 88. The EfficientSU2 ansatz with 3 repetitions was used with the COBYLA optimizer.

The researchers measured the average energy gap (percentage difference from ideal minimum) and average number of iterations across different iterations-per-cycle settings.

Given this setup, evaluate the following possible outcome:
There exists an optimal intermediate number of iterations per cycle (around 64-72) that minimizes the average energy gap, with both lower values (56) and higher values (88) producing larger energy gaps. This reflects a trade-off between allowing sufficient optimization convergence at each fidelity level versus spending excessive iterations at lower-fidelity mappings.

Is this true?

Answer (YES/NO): NO